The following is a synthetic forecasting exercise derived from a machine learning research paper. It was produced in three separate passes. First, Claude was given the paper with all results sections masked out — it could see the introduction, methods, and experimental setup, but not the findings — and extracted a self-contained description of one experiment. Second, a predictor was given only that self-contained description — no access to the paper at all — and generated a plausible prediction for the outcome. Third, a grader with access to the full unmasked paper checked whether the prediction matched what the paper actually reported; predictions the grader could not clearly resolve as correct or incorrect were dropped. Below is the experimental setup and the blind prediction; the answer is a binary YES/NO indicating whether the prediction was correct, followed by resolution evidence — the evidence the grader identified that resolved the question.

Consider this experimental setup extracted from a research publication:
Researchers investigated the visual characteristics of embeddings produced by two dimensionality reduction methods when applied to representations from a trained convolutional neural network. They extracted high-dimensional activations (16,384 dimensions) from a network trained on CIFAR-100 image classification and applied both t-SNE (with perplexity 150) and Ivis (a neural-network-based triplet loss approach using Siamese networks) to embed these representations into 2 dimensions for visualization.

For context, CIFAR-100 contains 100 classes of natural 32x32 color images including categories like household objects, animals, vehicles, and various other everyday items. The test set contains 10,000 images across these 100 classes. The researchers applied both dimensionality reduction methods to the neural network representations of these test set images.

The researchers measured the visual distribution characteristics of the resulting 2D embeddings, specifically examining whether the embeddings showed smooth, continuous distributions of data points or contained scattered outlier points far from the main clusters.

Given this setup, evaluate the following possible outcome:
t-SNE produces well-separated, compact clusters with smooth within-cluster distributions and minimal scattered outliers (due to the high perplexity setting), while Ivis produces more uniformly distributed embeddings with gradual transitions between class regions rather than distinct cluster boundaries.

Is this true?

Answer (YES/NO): NO